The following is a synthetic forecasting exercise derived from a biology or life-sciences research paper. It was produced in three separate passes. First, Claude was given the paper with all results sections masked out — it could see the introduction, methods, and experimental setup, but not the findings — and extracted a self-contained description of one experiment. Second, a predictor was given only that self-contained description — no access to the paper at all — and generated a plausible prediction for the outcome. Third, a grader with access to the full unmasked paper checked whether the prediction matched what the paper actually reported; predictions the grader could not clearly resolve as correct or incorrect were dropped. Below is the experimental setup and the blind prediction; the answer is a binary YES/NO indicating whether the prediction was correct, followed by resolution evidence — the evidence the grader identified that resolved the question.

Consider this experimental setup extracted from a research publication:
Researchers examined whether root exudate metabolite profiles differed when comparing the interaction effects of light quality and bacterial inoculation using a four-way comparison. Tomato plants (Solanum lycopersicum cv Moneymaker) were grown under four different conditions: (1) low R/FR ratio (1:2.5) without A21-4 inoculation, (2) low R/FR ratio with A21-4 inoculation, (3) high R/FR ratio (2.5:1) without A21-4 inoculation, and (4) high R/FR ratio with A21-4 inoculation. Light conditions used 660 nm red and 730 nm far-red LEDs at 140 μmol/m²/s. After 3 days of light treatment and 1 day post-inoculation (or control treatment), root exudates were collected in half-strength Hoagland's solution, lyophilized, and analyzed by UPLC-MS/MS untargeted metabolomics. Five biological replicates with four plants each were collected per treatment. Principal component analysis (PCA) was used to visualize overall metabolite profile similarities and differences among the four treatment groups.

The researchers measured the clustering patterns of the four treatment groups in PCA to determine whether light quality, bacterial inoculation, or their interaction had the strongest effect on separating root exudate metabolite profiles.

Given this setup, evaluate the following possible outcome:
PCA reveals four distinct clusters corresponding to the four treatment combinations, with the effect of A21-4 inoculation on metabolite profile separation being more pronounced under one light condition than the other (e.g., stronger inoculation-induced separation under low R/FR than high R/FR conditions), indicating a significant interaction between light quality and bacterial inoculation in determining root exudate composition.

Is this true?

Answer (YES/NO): NO